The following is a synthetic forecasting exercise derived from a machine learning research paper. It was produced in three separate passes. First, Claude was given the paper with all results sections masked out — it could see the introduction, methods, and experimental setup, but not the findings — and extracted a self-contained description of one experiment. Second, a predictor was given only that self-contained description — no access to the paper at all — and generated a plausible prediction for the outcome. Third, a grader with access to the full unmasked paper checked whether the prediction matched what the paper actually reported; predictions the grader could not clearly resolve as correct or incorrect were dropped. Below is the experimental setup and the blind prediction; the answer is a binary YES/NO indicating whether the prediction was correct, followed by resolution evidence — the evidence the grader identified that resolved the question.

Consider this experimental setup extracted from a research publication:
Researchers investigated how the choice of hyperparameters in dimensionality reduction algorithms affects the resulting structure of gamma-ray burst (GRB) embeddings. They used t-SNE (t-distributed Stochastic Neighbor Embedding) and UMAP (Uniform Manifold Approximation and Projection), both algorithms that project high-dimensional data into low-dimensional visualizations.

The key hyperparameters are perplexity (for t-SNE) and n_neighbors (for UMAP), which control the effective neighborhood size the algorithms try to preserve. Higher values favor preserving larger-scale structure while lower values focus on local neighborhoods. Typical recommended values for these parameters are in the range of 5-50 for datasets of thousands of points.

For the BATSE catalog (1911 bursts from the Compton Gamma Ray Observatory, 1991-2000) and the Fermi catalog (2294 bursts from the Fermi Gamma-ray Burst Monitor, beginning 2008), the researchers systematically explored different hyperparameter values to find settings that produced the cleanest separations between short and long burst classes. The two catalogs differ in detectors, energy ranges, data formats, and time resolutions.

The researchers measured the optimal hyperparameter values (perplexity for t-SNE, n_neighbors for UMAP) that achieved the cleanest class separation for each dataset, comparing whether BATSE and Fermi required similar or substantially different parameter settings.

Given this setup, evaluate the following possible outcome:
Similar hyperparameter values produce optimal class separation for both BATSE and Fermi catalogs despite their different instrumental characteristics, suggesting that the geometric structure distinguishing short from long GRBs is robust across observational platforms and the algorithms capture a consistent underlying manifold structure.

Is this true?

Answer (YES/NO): NO